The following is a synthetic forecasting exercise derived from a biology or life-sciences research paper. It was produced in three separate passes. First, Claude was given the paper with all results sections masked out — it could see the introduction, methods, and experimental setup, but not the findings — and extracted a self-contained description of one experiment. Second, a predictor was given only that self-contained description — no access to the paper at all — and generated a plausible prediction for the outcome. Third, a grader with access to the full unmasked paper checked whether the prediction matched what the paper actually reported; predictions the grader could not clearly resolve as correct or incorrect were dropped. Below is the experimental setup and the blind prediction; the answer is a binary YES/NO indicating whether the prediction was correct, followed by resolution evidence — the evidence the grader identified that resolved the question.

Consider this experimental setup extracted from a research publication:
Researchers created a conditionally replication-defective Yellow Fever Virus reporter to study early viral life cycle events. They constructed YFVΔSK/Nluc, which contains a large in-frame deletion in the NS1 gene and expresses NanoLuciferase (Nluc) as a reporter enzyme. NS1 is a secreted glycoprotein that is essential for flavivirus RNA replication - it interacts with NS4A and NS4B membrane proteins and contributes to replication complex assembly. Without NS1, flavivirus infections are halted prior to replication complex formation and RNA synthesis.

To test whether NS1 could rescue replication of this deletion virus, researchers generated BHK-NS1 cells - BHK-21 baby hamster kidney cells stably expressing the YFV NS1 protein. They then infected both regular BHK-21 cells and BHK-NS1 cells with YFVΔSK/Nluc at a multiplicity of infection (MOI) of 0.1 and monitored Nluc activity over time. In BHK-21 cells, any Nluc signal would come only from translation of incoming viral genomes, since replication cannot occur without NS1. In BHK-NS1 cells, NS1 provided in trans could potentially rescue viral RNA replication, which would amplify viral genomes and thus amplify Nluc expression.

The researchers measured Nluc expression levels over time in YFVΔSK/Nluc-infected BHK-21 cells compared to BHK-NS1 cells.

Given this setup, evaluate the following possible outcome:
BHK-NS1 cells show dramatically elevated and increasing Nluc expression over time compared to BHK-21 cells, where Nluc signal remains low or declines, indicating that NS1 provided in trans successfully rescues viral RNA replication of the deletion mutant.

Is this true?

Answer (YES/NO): YES